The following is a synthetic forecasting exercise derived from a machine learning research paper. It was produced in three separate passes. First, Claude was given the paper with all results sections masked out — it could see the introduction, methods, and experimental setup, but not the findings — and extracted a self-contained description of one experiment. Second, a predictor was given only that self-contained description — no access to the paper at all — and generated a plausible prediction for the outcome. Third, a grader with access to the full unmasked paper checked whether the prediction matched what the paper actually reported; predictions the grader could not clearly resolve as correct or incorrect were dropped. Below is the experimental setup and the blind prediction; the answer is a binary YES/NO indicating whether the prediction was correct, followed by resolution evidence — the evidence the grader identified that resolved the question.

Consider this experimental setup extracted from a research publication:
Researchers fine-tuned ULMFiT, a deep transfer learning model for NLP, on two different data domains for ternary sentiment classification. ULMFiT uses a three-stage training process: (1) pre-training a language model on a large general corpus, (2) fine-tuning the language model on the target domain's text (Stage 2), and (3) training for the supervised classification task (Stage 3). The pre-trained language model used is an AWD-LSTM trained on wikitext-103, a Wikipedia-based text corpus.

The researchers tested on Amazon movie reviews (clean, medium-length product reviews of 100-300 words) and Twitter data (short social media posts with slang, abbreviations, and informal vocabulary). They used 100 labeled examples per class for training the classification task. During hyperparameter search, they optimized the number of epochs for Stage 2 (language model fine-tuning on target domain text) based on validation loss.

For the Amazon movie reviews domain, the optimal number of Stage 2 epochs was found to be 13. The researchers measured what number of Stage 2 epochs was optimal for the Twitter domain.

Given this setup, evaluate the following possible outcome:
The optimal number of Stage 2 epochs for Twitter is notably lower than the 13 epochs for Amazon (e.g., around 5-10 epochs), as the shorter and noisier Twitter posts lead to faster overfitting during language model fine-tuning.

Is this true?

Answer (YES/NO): NO